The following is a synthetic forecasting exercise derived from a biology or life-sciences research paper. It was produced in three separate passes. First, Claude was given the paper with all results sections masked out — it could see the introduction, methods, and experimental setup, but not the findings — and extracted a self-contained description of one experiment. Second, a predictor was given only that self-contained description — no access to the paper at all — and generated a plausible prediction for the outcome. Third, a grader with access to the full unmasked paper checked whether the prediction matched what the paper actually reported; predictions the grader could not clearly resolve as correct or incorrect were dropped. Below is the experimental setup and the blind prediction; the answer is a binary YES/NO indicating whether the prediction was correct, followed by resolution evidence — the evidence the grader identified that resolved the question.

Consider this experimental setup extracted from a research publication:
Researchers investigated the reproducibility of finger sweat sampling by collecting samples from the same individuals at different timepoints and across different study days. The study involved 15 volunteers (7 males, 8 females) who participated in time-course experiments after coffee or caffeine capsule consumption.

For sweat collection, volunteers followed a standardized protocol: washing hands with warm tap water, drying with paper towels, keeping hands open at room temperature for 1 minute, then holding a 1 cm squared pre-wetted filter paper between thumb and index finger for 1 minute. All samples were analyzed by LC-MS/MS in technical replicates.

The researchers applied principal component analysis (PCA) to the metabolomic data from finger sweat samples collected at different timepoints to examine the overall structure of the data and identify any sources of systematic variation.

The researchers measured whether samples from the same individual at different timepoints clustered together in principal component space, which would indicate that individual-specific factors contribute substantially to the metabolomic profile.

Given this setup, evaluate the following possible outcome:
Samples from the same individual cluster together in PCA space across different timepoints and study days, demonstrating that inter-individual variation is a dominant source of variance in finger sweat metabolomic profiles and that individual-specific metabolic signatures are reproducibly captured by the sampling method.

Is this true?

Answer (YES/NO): YES